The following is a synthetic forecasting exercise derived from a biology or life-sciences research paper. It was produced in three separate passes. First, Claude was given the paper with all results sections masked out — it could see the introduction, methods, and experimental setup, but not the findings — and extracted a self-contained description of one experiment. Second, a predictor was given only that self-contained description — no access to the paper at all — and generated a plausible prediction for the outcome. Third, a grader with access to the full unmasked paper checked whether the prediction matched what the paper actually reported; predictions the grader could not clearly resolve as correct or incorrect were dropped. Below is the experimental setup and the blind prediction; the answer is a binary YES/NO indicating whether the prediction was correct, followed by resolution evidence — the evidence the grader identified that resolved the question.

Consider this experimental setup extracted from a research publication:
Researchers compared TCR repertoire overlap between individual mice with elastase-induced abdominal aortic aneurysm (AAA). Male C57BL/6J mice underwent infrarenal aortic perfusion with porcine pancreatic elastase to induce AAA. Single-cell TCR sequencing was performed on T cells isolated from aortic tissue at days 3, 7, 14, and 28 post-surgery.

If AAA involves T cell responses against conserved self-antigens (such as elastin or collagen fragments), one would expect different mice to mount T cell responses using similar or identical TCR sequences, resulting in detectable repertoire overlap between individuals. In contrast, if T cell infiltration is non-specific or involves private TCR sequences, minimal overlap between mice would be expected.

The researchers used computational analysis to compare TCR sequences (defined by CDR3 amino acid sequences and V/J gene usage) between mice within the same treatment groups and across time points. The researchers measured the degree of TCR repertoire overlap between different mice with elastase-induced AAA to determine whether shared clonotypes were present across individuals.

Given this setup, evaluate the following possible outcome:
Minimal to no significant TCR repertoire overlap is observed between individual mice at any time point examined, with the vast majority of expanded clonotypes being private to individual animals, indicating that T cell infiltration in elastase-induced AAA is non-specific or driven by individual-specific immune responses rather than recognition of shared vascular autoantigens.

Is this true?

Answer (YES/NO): YES